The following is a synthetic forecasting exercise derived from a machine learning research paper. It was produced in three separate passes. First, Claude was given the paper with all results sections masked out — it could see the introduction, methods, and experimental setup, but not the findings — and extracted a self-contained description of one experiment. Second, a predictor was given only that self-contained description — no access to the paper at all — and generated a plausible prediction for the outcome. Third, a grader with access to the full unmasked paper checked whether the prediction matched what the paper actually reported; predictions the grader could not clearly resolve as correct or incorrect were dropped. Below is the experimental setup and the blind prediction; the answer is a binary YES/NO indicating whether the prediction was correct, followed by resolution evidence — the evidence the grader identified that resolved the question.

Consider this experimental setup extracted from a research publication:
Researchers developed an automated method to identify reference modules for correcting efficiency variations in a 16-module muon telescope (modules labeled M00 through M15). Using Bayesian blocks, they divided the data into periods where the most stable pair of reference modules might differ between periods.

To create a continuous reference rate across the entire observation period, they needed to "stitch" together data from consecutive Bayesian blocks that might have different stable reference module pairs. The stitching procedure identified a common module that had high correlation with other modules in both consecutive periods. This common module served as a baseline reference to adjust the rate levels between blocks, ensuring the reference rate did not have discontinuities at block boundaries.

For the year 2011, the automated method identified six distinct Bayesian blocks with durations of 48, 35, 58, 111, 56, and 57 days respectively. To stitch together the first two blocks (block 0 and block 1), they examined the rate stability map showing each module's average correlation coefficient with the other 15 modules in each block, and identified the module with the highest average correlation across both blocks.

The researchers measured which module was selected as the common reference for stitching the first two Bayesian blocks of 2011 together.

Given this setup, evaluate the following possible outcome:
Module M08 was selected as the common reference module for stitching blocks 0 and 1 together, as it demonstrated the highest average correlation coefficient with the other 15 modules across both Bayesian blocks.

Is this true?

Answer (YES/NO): NO